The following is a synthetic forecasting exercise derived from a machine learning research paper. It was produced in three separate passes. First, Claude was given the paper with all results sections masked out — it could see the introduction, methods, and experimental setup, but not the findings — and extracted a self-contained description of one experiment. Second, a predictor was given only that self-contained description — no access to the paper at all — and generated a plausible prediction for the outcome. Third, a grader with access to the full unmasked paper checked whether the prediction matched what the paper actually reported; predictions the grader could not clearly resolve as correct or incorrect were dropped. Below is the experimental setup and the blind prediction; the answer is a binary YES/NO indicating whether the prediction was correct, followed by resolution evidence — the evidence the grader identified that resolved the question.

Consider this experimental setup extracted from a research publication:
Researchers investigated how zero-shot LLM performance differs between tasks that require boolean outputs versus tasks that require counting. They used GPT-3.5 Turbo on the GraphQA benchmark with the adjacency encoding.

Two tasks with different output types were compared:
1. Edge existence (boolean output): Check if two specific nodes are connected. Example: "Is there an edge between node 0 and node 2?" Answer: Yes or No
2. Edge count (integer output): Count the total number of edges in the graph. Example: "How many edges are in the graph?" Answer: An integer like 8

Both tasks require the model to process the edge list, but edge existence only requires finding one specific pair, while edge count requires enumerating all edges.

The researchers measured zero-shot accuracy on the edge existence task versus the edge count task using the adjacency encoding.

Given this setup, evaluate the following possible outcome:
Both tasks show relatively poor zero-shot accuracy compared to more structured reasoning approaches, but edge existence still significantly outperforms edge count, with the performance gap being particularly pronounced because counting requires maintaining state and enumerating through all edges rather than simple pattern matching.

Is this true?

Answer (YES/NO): YES